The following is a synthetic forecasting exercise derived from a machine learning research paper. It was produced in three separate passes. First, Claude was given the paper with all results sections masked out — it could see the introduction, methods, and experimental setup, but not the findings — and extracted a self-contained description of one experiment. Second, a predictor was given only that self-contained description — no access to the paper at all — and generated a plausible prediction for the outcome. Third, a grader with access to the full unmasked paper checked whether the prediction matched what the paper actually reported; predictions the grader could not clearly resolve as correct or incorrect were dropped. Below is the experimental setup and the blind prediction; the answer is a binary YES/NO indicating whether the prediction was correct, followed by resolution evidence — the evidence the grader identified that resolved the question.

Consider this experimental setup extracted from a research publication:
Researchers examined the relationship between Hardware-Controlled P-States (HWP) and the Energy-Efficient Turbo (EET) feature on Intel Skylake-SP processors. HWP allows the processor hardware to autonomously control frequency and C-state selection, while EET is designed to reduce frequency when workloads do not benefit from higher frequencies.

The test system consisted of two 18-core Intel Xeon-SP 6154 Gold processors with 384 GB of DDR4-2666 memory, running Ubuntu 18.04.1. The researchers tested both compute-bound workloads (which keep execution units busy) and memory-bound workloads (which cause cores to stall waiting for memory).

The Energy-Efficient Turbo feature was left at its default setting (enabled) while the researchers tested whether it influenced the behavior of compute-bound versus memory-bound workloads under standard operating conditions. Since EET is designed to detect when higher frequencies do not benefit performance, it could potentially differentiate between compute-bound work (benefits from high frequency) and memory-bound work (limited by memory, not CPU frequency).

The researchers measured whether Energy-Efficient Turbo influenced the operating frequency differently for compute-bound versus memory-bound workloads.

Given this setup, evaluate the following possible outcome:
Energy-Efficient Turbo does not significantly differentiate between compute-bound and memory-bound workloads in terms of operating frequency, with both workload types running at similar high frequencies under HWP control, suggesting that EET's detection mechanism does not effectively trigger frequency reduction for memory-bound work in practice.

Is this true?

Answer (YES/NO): YES